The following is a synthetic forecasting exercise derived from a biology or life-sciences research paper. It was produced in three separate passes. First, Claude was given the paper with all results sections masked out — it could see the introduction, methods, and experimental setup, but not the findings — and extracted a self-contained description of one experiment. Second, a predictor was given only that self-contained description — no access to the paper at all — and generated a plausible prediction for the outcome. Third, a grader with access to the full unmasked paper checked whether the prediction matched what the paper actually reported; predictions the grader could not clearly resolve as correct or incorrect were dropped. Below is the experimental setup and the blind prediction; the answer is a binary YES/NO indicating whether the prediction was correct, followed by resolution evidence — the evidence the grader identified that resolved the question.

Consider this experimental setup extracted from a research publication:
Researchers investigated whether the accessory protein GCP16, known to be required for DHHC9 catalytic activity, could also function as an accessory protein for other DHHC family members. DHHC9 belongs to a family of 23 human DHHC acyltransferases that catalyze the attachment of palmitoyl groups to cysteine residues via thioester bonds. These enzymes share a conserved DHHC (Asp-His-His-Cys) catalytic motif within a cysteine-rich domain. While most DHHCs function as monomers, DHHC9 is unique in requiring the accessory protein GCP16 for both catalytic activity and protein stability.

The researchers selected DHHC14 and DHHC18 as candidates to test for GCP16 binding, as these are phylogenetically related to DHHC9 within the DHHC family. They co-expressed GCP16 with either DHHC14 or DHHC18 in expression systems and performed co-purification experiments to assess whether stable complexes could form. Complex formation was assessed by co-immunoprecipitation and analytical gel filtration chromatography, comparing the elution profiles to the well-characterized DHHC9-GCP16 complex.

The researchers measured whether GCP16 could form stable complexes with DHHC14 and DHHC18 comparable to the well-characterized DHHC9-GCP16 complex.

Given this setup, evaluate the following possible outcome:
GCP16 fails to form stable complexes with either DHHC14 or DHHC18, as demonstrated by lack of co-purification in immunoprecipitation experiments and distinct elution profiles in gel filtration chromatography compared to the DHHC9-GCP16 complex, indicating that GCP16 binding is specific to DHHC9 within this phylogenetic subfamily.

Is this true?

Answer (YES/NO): NO